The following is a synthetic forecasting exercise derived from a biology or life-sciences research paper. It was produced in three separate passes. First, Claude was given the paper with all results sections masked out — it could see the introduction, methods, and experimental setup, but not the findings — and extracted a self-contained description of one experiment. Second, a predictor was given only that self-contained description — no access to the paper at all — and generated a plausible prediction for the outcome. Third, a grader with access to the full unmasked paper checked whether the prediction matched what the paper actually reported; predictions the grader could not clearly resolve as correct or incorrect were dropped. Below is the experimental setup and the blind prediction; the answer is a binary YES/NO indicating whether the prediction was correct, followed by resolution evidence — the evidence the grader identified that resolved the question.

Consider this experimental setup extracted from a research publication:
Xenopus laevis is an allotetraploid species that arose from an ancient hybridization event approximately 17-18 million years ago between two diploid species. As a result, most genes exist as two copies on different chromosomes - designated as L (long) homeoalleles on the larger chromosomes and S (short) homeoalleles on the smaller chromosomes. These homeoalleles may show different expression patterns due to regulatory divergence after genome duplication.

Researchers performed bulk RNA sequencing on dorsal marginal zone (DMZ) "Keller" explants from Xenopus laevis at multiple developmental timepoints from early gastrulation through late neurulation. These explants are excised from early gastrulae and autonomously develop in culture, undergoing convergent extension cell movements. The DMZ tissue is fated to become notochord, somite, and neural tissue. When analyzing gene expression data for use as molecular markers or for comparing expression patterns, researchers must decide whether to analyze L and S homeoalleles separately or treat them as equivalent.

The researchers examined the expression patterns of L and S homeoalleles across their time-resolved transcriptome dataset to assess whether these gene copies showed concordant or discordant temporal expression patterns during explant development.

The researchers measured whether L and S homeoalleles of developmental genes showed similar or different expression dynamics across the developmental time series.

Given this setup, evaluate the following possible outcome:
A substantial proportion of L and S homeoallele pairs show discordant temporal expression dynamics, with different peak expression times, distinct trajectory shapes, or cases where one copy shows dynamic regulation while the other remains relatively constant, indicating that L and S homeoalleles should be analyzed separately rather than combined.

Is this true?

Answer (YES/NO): YES